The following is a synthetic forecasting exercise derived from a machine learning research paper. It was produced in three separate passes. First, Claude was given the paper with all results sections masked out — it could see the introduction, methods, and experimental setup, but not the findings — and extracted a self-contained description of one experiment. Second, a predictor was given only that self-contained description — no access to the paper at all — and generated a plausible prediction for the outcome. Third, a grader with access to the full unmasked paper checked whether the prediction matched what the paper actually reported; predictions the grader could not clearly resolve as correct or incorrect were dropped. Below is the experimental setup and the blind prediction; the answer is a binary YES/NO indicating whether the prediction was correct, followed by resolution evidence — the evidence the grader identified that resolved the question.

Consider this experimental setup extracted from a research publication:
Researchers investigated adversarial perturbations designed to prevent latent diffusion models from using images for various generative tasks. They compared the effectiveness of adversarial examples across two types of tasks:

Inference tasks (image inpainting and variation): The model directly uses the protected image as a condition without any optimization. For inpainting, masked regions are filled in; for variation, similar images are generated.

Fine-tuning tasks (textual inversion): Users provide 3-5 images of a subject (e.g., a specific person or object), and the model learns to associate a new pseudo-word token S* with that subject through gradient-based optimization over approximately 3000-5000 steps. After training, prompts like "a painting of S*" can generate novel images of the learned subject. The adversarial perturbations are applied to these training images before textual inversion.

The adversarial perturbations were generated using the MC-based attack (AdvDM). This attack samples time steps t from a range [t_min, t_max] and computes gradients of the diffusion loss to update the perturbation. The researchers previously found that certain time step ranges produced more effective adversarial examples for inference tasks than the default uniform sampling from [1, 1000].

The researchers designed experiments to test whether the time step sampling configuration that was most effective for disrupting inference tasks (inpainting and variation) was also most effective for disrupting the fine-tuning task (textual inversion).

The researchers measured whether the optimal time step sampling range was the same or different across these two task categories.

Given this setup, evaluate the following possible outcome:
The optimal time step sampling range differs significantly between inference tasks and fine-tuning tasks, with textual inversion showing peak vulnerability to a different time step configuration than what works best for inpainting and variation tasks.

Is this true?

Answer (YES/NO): YES